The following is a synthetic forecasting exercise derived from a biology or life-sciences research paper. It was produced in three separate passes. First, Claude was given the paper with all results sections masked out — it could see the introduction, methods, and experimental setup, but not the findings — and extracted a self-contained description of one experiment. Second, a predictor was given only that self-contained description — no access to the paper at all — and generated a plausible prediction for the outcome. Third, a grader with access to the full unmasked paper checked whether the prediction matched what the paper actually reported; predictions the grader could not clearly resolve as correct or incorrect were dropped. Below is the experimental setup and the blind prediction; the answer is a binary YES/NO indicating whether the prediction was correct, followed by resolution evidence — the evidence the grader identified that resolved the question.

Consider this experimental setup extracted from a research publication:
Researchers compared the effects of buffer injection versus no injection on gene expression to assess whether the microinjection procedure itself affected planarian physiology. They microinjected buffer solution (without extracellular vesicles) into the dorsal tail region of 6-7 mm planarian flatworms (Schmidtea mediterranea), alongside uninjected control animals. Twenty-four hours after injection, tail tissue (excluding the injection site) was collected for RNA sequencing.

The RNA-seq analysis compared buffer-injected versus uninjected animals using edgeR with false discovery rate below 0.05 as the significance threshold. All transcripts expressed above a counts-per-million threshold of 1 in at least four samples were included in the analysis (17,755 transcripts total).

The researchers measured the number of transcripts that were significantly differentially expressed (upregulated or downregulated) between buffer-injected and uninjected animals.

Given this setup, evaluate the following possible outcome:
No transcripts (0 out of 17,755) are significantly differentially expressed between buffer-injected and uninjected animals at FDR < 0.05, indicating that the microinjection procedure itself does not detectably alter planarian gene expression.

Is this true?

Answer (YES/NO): NO